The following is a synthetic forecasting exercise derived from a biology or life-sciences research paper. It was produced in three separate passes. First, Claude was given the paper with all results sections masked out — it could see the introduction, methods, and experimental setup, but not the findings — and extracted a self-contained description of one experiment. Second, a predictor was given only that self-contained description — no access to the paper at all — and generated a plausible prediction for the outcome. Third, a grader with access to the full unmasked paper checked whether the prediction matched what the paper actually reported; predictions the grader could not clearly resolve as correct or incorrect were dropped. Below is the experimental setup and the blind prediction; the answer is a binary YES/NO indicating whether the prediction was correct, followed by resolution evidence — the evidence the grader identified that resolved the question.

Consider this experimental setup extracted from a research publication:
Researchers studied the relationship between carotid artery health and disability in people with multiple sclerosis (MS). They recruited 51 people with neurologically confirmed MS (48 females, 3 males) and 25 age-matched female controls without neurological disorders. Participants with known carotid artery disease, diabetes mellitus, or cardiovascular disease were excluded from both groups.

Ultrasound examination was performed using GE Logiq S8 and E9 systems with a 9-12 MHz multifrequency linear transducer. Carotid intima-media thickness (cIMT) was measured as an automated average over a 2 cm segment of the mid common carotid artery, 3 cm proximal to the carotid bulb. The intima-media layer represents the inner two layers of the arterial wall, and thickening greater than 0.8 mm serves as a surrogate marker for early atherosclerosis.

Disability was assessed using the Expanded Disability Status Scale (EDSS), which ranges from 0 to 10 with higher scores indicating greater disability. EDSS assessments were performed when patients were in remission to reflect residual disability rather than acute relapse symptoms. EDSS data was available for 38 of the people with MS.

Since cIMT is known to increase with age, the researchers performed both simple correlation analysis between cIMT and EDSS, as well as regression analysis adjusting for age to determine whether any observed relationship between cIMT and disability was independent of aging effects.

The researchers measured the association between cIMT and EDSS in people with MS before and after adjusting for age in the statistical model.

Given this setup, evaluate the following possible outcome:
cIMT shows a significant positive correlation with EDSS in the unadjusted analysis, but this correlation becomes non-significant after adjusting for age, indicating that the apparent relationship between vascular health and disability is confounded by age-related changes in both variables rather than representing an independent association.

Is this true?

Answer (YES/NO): NO